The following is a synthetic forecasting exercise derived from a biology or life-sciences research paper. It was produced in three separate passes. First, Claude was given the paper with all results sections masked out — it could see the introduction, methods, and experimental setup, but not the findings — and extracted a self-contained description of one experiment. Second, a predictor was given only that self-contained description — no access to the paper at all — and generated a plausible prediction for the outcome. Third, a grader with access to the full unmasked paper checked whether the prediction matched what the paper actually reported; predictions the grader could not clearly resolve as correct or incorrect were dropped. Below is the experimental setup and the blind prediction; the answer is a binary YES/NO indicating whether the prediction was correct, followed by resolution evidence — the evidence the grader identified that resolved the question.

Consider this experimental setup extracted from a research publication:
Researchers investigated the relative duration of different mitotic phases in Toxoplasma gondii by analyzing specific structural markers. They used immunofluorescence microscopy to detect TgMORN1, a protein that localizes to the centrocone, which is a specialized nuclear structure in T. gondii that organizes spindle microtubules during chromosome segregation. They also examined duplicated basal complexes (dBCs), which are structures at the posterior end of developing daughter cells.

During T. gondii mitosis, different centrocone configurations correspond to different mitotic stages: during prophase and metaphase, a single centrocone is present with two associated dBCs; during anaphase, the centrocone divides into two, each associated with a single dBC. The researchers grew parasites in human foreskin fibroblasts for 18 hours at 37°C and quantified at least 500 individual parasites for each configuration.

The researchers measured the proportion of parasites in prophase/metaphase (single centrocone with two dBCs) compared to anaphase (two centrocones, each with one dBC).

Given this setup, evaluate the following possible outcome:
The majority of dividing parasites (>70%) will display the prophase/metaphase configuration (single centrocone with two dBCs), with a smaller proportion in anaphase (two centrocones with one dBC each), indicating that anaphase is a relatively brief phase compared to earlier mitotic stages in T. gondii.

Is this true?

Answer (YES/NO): NO